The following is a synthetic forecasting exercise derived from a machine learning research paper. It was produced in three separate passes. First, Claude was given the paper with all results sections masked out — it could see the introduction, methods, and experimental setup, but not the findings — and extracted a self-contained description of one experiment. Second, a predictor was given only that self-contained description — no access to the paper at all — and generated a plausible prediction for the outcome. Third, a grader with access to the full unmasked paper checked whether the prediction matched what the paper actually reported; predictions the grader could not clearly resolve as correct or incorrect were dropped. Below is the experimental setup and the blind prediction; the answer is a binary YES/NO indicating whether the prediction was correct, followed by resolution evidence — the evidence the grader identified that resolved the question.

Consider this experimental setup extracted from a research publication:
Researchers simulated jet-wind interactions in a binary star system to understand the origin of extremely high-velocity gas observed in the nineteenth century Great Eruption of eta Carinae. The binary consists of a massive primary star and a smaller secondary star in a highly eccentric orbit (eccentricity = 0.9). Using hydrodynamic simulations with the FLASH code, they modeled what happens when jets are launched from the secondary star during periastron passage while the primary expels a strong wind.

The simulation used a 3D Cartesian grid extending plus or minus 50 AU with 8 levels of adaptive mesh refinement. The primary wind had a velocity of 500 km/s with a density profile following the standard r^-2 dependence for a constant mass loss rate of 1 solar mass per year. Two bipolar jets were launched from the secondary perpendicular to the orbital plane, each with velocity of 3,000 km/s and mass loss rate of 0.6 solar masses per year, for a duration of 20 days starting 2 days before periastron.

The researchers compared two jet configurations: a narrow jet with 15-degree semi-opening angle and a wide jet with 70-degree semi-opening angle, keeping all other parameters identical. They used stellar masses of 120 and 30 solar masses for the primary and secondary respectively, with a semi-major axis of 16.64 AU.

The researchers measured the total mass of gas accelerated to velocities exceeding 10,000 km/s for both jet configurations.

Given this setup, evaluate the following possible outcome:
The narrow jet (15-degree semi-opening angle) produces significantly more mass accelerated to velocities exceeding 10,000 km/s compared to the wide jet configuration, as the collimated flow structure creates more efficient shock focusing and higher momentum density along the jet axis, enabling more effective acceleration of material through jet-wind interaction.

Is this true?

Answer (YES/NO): YES